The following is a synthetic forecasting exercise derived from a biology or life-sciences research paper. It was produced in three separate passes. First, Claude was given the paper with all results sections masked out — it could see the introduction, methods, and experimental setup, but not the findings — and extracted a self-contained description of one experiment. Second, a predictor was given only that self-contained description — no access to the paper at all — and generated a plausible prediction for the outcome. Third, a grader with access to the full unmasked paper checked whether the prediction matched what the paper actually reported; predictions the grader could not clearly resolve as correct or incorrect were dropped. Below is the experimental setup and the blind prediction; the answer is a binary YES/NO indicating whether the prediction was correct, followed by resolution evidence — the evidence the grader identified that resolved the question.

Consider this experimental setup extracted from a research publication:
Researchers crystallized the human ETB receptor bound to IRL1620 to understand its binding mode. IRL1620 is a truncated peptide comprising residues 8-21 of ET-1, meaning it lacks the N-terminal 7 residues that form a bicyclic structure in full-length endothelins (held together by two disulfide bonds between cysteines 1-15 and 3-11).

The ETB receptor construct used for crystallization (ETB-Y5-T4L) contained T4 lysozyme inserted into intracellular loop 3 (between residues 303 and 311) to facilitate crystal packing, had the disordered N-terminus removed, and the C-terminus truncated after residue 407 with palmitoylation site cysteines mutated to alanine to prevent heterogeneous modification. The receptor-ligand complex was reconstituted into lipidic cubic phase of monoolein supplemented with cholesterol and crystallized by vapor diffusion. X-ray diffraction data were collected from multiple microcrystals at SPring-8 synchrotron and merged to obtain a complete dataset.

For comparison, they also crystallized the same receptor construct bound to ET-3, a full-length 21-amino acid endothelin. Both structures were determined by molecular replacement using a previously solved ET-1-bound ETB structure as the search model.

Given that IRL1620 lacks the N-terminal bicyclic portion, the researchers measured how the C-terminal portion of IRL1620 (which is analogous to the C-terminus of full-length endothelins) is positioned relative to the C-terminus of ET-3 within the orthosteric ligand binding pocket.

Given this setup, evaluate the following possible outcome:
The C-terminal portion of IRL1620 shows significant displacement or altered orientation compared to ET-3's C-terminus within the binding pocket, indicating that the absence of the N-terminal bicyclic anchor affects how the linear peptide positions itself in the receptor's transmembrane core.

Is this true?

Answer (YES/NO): NO